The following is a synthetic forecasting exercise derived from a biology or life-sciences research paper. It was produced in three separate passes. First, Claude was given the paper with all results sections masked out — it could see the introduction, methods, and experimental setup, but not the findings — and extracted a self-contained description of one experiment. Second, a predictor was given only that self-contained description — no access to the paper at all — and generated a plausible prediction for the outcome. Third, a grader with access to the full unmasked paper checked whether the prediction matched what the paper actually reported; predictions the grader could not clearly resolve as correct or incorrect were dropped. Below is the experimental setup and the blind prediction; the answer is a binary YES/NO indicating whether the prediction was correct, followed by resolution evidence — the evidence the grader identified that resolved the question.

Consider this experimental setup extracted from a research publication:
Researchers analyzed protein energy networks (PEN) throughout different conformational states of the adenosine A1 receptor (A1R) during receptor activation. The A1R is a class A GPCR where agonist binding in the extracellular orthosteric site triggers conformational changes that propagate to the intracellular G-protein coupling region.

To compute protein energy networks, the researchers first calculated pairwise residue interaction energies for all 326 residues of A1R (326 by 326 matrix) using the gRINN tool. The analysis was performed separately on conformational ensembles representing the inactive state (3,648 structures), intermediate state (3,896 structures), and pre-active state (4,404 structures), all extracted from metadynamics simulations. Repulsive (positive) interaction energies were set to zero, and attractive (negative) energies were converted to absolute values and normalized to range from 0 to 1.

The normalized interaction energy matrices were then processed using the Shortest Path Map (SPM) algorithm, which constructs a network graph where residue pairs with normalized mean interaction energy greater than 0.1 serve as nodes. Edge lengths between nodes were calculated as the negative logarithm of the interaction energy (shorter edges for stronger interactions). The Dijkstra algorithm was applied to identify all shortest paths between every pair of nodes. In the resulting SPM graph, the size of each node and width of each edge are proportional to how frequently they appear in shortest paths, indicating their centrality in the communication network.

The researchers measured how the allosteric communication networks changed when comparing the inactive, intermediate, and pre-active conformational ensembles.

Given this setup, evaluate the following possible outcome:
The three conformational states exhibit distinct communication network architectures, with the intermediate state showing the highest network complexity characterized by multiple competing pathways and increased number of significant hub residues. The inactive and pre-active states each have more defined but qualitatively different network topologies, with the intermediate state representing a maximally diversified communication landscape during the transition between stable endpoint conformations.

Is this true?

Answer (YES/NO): NO